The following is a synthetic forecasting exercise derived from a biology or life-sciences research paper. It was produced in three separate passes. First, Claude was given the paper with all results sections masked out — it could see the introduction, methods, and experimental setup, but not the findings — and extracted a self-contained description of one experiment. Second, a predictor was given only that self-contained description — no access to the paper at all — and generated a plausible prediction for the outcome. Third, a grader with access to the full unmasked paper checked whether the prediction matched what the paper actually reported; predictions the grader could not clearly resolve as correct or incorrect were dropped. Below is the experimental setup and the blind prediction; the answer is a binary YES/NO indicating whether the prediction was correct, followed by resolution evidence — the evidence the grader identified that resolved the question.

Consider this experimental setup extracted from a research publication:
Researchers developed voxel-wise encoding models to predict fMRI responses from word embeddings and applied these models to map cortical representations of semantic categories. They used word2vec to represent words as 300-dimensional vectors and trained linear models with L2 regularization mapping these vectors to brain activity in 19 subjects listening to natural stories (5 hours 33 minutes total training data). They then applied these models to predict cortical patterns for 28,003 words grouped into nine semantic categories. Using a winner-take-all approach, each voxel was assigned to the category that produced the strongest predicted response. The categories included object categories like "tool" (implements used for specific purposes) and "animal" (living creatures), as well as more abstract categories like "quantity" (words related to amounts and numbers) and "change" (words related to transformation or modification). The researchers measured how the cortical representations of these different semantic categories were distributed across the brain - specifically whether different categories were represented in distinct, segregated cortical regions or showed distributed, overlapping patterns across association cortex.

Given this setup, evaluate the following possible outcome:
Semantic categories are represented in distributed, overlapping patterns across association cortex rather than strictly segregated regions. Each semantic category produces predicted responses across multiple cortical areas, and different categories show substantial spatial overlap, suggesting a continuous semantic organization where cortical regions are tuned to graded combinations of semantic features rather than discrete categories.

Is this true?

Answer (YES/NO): YES